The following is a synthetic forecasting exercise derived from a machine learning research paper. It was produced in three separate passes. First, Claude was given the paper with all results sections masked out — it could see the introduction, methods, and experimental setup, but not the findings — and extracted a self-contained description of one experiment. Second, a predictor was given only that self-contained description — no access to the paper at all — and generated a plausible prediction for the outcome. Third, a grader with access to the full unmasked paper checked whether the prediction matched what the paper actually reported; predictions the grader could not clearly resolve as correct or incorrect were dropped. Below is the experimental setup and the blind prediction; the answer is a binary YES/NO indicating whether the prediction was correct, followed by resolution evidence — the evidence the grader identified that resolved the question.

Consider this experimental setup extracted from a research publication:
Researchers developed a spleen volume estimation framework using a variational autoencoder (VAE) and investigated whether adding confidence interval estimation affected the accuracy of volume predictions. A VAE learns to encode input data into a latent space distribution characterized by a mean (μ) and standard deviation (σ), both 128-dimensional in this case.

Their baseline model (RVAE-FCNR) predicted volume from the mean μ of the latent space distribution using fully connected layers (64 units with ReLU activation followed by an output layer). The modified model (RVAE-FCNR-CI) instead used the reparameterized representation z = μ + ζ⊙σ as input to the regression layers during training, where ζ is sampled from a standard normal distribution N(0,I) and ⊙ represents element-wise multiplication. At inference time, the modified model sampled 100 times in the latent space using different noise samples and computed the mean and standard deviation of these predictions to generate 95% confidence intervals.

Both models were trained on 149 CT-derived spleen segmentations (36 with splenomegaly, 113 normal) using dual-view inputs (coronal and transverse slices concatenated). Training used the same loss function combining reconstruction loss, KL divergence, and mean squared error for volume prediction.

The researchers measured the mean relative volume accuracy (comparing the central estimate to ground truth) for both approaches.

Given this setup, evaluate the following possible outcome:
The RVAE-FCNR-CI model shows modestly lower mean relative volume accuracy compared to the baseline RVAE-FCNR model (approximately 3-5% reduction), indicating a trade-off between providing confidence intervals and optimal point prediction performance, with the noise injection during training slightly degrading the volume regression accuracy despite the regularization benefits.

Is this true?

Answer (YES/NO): NO